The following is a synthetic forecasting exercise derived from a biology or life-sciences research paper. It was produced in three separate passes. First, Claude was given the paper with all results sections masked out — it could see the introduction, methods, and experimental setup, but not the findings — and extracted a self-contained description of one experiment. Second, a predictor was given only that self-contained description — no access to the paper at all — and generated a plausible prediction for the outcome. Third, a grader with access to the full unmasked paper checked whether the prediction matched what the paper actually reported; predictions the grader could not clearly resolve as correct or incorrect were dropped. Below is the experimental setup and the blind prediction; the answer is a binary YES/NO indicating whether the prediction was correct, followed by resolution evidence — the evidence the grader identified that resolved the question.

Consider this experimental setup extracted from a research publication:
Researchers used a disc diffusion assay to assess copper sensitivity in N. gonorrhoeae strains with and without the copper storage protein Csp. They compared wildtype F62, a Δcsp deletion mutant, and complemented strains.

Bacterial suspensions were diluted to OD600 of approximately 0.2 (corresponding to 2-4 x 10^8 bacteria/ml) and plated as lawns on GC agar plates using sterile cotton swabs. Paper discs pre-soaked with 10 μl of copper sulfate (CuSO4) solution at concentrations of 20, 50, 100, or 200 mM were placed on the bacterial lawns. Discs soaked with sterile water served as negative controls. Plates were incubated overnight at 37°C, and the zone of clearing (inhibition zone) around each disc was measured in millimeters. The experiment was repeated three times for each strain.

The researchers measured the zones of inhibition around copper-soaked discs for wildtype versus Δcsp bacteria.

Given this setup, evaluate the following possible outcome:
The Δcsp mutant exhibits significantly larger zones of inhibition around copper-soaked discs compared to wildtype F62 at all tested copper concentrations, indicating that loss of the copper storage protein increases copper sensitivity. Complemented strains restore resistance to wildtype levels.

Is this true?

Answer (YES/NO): YES